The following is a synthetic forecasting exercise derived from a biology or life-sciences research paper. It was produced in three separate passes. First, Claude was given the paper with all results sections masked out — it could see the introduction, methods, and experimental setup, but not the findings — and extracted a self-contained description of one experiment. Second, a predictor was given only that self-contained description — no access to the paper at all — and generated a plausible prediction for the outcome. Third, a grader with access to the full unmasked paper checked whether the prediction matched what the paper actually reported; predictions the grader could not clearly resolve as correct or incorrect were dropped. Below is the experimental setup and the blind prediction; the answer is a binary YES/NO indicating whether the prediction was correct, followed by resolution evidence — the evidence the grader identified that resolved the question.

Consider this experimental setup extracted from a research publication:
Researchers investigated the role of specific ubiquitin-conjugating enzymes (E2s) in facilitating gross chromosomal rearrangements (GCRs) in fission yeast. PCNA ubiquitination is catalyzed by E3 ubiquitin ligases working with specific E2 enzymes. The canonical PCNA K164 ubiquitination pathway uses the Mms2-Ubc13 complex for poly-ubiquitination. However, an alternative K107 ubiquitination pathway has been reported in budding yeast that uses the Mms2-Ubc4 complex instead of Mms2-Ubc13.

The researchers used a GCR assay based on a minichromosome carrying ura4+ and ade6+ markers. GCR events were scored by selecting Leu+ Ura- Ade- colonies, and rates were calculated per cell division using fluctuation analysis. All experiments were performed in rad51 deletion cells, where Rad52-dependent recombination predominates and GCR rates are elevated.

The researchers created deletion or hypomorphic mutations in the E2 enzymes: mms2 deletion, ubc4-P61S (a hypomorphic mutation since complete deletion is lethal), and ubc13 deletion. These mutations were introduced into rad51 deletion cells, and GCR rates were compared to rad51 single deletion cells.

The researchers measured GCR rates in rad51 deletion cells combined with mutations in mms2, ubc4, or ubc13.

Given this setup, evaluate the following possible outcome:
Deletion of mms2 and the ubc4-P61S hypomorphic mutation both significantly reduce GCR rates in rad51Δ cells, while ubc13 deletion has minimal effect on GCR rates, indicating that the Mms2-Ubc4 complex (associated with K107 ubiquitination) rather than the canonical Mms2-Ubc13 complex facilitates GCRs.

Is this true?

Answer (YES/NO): YES